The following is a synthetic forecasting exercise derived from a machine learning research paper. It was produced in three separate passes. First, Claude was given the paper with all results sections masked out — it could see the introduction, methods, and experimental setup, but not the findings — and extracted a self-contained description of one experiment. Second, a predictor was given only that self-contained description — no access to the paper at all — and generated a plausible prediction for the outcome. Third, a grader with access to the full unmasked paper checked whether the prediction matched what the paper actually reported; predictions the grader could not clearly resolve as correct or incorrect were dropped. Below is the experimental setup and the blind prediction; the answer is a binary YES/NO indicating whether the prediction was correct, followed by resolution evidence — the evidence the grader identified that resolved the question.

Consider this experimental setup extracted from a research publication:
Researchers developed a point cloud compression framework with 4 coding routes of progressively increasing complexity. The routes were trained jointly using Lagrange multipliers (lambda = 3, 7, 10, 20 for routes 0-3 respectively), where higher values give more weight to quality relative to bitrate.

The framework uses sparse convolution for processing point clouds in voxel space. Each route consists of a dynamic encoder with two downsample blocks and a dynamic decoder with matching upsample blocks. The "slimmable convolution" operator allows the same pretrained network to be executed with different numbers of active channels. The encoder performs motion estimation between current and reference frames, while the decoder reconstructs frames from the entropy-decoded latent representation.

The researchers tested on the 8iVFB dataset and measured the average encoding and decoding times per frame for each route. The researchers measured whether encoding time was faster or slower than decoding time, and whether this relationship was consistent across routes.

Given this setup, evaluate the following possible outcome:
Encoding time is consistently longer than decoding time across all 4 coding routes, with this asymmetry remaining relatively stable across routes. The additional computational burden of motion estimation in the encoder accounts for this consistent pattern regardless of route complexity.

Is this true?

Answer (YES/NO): NO